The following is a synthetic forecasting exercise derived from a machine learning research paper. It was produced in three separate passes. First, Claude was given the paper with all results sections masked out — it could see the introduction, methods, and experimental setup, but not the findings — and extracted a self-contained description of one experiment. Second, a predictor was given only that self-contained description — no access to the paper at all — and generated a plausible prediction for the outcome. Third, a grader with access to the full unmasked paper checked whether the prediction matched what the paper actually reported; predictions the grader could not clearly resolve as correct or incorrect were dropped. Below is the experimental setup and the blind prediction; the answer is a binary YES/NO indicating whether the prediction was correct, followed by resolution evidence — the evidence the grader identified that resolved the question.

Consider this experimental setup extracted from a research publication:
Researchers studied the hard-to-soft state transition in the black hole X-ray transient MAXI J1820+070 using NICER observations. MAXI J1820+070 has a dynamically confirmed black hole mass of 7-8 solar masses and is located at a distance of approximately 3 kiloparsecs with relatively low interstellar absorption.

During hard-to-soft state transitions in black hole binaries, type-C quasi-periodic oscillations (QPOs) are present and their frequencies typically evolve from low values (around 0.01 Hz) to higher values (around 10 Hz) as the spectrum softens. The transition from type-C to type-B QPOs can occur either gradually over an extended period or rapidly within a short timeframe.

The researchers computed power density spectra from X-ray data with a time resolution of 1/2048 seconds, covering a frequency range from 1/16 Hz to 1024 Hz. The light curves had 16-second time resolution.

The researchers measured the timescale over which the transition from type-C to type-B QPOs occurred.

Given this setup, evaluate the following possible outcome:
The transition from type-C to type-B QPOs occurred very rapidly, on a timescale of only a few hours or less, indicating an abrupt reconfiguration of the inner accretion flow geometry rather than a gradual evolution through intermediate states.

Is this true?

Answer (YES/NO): YES